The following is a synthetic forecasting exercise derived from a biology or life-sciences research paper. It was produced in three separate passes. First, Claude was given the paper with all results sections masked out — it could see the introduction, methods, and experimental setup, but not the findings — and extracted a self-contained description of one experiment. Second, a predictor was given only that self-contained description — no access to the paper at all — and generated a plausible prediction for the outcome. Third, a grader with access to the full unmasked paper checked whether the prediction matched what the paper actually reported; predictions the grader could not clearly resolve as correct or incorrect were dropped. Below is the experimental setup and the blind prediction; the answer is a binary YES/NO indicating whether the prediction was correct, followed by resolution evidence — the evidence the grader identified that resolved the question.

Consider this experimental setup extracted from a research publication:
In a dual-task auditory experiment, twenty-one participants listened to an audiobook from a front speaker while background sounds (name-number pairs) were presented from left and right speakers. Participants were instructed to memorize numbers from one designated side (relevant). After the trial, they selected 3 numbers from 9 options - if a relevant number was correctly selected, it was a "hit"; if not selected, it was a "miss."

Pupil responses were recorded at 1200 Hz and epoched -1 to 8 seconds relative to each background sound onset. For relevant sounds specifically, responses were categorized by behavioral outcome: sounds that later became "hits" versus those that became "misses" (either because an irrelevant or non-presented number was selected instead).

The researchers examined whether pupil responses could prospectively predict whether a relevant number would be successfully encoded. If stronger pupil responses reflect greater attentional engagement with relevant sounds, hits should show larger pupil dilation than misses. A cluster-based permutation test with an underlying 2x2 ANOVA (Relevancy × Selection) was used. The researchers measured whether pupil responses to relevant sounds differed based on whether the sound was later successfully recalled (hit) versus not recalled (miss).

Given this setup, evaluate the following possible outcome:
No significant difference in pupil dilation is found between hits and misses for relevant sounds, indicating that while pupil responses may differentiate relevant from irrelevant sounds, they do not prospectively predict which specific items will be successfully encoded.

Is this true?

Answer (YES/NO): YES